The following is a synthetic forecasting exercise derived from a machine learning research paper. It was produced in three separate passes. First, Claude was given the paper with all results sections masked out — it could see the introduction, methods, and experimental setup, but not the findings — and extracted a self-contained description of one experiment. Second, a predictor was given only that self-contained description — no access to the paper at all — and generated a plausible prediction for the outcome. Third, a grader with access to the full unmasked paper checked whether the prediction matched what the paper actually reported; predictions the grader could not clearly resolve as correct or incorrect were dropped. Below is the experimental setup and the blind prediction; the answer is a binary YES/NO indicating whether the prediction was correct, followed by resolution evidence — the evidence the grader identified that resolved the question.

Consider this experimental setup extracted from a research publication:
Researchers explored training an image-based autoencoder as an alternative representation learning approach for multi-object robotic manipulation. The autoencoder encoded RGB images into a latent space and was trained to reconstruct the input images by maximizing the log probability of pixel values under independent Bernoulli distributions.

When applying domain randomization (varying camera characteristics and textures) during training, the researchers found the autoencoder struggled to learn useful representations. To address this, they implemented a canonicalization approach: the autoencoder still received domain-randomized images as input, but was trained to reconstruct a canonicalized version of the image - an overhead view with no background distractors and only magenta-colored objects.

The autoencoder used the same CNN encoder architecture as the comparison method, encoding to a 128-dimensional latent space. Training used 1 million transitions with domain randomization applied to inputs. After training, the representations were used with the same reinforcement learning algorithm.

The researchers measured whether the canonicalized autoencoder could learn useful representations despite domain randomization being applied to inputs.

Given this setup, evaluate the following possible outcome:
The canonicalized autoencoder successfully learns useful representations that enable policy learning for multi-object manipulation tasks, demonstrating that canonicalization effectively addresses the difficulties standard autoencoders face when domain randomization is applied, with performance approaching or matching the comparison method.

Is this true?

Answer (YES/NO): NO